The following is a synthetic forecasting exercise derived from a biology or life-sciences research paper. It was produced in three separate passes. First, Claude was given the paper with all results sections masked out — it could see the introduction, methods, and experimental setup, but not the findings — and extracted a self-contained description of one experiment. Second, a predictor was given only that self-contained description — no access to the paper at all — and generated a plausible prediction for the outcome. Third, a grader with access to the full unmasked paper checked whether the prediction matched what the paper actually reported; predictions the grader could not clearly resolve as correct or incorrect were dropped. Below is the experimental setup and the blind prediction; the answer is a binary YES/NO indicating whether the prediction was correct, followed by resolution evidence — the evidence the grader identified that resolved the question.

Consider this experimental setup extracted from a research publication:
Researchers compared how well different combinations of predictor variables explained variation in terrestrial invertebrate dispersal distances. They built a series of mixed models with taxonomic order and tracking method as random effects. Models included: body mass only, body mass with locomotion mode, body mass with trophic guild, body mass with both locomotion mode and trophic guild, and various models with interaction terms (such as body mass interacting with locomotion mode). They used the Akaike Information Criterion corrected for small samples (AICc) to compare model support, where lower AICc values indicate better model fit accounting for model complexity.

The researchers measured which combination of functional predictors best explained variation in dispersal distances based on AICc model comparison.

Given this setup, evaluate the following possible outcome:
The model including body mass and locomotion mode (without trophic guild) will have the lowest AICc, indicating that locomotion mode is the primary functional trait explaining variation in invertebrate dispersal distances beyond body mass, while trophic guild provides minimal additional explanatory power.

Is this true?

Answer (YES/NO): NO